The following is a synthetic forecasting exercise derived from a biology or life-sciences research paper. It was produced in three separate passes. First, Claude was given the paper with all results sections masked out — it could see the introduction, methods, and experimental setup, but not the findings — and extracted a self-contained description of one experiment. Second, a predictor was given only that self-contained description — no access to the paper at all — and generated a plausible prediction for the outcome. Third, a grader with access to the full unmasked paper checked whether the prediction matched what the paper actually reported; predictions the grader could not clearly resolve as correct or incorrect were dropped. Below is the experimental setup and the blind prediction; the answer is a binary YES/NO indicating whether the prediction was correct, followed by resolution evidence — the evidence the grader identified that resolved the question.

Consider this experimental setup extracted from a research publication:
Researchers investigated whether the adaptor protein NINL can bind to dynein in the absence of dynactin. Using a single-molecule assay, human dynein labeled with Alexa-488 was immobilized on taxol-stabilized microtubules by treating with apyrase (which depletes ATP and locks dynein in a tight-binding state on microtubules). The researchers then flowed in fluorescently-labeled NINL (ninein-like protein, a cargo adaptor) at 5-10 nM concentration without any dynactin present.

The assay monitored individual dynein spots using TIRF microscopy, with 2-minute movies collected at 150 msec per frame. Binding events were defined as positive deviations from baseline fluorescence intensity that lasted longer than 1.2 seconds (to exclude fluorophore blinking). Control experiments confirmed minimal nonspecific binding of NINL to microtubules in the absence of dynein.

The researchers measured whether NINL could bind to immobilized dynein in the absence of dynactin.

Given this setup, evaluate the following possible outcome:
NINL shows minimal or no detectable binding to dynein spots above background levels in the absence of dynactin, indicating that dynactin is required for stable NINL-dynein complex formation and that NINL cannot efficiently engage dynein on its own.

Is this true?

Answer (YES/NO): NO